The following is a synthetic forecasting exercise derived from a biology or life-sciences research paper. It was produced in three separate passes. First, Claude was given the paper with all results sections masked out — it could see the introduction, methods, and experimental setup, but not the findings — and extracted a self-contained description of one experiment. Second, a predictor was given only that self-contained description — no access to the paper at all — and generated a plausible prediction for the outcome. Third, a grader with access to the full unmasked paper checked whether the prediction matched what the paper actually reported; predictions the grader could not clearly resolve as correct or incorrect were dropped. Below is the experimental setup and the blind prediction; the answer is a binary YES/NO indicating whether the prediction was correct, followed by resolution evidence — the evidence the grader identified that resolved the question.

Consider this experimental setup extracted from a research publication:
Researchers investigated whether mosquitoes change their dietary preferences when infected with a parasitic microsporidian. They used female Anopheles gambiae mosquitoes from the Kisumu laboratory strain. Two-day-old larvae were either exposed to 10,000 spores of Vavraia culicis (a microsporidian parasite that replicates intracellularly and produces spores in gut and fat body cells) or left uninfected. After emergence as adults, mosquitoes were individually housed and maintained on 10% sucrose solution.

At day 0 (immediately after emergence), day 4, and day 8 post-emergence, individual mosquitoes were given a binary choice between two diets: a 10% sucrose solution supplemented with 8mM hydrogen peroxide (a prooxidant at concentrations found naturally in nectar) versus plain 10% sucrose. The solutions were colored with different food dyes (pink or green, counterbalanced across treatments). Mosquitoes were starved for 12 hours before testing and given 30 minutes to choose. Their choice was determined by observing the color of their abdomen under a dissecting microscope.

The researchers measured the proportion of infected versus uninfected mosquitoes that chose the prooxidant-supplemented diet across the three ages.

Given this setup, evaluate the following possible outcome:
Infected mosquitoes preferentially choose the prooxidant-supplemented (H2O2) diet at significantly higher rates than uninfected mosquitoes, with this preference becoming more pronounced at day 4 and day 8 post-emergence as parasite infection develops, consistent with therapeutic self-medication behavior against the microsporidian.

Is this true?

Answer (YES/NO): NO